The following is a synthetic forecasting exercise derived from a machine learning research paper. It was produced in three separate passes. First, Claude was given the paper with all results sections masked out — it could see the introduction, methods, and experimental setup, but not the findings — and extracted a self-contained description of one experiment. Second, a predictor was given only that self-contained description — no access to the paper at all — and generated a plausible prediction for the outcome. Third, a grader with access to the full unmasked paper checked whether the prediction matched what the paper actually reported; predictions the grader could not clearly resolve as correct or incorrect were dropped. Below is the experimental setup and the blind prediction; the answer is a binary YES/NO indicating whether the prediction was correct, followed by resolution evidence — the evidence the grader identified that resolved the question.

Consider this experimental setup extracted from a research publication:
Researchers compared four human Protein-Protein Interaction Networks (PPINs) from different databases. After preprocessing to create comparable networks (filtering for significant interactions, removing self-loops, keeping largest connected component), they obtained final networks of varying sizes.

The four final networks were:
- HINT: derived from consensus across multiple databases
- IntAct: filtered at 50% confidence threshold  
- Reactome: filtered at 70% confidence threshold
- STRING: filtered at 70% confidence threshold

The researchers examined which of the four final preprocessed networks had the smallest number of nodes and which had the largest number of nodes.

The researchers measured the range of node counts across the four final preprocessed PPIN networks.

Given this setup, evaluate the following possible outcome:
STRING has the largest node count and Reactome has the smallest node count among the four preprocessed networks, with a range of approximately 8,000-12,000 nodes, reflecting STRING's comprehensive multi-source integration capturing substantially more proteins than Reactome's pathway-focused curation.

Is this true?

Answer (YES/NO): NO